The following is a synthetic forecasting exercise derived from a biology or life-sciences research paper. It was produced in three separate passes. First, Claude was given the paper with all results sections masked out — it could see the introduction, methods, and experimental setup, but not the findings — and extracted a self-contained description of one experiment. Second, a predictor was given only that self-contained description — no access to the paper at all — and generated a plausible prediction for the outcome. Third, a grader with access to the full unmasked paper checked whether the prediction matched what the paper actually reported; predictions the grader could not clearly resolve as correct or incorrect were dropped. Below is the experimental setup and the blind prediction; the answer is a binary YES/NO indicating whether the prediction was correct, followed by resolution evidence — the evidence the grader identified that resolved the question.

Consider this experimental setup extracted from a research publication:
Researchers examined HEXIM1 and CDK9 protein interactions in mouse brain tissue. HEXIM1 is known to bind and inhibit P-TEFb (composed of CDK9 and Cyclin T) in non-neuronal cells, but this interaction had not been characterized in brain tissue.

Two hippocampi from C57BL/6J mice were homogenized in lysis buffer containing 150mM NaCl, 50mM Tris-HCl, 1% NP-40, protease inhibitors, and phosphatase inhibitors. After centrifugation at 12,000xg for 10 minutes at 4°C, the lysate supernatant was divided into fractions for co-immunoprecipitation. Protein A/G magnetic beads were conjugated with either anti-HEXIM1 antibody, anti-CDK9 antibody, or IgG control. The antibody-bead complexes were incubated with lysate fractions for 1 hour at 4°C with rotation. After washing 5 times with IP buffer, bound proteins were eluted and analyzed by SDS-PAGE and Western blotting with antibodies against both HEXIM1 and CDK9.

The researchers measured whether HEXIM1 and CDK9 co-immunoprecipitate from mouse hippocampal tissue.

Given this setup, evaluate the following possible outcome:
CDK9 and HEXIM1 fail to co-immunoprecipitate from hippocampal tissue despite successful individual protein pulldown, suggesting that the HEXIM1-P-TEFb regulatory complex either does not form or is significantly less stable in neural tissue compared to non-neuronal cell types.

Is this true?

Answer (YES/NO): NO